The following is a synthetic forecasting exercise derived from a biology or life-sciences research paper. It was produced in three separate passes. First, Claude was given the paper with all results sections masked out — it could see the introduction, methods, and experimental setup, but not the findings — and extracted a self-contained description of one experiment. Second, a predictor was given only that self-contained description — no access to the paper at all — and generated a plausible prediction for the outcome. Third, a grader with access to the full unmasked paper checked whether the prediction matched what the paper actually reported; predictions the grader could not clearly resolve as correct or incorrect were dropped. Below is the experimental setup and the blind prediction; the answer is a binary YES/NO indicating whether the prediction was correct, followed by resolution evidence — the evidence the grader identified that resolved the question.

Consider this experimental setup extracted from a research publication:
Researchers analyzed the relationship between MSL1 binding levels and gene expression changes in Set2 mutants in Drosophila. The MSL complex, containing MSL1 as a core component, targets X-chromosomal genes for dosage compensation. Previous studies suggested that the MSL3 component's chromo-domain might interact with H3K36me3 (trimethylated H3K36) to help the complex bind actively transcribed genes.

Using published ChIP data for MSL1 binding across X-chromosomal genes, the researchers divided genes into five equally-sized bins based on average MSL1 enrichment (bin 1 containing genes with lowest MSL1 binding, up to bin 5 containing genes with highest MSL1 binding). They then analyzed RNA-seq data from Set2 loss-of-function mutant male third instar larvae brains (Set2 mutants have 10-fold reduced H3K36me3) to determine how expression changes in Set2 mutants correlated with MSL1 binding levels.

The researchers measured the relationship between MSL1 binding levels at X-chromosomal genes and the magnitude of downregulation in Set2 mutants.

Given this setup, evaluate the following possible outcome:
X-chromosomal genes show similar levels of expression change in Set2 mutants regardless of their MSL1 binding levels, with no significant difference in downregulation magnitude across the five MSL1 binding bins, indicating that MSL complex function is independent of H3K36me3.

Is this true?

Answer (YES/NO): NO